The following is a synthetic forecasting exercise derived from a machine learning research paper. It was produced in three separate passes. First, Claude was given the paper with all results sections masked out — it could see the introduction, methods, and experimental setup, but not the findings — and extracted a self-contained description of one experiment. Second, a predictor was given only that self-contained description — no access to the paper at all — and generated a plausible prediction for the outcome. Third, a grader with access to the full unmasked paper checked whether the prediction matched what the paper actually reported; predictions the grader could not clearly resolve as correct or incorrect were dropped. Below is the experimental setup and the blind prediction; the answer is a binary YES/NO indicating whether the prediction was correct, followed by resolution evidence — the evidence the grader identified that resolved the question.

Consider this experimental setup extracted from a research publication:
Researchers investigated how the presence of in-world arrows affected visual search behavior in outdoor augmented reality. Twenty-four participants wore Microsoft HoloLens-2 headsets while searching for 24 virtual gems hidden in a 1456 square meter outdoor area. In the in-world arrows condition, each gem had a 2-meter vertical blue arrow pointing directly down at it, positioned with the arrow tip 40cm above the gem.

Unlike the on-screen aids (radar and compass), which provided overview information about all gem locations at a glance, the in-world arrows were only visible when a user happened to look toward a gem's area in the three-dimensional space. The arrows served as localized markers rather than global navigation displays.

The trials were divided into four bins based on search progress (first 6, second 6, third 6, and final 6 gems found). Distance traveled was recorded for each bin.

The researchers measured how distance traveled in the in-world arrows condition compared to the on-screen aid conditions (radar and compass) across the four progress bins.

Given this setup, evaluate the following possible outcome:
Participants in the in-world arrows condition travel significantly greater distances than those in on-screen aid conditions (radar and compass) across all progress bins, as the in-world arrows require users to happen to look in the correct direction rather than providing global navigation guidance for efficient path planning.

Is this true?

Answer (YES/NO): NO